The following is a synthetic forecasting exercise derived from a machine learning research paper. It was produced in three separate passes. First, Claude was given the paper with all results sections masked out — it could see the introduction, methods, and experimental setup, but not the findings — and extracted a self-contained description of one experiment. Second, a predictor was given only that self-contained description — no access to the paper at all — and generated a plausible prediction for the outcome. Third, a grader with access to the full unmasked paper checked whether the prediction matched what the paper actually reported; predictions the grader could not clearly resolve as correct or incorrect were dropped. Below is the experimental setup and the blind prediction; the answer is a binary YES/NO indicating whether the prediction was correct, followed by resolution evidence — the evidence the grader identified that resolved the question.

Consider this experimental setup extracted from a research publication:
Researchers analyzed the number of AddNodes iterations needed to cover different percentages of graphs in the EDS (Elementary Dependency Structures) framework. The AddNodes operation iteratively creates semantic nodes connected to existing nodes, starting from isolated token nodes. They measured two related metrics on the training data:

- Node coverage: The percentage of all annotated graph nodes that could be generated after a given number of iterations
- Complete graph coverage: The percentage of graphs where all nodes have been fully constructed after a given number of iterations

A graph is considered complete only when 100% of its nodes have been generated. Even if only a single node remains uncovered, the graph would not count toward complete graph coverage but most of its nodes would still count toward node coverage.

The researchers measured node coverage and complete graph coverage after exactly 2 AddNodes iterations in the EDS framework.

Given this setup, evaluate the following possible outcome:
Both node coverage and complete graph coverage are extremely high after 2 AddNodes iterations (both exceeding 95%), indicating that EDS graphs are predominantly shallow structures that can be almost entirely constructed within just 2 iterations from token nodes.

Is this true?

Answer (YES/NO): NO